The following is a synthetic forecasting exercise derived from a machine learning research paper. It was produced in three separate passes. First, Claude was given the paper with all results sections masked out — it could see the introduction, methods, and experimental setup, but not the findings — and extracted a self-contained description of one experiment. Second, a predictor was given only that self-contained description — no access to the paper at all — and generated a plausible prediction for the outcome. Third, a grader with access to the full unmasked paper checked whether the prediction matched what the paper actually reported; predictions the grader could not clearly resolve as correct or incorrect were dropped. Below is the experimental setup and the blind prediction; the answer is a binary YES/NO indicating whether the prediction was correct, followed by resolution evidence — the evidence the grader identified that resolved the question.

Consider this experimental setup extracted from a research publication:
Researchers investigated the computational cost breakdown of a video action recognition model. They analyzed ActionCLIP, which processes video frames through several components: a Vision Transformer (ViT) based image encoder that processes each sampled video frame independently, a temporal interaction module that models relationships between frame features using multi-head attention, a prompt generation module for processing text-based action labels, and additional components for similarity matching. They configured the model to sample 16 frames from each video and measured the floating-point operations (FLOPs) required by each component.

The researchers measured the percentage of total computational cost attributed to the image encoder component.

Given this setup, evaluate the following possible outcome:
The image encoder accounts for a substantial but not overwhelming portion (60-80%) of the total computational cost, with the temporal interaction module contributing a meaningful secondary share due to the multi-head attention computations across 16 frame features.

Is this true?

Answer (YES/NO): NO